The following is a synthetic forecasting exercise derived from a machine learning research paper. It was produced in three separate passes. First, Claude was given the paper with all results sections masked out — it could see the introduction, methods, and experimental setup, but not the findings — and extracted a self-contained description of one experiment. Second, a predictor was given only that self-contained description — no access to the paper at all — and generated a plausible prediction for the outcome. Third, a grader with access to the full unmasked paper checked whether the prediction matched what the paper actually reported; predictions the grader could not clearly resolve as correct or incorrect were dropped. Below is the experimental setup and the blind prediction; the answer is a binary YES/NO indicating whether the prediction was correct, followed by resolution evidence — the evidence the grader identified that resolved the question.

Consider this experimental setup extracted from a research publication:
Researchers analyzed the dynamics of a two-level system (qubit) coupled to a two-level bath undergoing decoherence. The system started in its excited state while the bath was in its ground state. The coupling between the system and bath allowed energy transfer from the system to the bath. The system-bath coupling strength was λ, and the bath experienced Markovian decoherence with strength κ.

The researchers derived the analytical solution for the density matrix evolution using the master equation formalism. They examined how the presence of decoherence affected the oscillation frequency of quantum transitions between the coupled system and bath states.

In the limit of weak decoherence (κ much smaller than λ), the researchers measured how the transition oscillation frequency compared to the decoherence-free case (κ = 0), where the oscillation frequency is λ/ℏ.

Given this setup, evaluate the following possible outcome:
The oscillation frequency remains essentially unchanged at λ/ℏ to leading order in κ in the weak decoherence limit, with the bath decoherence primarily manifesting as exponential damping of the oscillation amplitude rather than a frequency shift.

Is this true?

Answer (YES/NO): YES